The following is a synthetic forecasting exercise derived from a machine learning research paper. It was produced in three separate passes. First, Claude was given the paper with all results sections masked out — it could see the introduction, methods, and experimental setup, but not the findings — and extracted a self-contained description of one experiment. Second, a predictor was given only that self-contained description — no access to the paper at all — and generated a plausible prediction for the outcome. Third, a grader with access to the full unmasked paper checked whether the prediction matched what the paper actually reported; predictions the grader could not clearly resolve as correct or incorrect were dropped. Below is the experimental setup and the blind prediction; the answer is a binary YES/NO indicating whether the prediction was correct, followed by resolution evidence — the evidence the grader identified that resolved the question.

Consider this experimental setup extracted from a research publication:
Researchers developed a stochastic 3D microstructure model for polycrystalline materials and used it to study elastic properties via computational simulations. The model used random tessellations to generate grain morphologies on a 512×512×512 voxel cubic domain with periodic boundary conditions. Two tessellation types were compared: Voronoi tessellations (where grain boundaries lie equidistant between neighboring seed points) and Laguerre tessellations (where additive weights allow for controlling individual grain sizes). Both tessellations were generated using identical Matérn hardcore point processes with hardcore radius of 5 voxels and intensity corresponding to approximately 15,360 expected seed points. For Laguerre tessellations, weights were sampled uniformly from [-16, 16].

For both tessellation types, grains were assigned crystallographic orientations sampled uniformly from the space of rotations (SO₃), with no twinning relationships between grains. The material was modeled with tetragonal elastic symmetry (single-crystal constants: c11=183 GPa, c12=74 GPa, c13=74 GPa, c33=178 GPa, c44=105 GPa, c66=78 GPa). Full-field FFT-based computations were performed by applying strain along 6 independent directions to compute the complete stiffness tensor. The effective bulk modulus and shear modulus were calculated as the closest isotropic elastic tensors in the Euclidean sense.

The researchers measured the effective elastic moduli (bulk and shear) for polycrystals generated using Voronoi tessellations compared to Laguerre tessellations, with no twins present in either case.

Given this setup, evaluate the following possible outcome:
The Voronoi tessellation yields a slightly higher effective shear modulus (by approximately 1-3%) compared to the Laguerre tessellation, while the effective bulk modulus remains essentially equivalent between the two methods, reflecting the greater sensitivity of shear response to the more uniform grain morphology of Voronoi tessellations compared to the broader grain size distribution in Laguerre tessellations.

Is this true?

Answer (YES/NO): NO